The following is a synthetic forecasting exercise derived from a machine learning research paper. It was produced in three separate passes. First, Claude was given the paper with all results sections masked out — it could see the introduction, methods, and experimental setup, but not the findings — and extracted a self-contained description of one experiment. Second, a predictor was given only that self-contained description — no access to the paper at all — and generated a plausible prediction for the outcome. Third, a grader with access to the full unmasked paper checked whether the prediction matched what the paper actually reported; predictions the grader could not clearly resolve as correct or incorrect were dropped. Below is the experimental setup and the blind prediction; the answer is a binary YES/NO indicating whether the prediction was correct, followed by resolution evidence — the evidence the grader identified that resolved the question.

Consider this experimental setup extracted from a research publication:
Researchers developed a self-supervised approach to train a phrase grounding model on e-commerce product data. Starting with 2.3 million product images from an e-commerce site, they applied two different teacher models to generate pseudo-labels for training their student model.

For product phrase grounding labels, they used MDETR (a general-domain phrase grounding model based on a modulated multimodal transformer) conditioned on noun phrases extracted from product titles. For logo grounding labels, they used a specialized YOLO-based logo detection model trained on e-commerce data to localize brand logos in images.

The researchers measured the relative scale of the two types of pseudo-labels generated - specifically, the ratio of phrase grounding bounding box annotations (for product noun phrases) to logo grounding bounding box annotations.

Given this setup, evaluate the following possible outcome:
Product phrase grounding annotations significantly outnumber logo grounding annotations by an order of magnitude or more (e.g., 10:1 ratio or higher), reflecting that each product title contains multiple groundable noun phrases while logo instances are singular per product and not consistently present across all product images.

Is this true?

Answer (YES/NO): YES